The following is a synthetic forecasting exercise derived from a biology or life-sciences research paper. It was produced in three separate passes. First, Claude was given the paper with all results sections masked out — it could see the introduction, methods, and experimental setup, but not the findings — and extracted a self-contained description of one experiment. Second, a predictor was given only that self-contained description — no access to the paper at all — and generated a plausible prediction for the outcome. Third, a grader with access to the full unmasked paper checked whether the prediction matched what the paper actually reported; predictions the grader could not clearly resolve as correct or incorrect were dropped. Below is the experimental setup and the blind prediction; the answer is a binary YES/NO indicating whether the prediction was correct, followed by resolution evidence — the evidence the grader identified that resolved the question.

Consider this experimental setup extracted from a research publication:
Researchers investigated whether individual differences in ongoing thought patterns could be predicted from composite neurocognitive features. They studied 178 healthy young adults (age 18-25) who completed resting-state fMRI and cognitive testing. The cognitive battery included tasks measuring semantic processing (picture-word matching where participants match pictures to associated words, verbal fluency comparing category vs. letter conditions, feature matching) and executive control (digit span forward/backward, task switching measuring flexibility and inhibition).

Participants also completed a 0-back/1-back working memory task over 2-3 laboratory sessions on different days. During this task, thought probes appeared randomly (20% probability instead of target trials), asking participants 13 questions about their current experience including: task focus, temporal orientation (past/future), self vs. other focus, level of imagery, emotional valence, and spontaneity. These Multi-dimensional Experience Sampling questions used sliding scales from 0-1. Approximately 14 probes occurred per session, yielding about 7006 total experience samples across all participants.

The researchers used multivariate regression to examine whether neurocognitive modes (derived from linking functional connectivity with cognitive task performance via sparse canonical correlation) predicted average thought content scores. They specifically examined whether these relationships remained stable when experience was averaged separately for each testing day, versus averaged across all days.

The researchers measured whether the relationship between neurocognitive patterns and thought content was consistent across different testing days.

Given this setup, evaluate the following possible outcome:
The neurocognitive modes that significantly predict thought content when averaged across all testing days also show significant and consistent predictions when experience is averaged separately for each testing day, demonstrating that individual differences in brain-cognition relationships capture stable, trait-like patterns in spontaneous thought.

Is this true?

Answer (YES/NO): NO